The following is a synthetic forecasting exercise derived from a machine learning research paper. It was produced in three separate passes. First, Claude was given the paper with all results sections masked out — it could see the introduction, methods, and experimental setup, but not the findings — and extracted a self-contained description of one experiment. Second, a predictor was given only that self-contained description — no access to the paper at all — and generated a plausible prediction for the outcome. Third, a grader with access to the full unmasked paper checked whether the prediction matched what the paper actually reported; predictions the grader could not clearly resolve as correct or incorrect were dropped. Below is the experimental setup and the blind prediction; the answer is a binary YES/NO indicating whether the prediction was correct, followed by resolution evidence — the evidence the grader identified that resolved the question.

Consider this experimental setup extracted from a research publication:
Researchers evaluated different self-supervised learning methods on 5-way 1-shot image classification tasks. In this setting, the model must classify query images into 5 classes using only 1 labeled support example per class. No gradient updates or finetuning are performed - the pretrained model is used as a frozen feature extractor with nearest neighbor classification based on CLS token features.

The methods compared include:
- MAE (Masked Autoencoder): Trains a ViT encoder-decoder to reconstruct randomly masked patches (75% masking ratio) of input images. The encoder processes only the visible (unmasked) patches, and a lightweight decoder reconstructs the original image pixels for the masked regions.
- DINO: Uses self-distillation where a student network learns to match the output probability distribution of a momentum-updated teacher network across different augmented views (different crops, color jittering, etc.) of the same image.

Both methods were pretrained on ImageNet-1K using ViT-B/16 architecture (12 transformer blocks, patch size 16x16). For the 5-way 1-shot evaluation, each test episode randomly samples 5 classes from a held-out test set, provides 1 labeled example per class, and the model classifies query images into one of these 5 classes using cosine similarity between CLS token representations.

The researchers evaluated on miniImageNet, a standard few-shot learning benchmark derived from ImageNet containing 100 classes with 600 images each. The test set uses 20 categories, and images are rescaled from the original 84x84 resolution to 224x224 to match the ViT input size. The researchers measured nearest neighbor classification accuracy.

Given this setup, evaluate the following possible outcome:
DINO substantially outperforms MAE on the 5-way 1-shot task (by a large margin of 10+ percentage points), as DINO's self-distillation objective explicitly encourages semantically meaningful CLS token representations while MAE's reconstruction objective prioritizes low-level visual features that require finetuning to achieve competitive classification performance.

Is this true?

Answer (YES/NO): YES